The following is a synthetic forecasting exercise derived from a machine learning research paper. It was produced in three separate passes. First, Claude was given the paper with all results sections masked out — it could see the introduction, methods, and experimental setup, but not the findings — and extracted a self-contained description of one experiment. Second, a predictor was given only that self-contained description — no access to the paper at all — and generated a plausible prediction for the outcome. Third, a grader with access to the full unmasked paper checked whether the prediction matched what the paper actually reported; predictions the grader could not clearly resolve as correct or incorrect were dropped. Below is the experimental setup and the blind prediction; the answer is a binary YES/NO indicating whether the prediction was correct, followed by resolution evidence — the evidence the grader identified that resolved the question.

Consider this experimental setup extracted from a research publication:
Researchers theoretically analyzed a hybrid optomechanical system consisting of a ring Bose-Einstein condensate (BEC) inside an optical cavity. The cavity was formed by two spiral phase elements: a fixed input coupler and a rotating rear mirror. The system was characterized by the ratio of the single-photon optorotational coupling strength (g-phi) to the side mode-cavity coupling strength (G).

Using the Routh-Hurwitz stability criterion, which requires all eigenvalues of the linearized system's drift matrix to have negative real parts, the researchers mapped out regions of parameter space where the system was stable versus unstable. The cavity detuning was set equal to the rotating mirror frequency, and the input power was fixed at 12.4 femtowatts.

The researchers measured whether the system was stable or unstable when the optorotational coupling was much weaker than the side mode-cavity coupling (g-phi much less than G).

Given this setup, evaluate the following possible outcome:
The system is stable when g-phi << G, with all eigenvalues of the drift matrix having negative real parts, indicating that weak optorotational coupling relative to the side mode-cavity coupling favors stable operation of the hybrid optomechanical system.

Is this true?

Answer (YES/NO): YES